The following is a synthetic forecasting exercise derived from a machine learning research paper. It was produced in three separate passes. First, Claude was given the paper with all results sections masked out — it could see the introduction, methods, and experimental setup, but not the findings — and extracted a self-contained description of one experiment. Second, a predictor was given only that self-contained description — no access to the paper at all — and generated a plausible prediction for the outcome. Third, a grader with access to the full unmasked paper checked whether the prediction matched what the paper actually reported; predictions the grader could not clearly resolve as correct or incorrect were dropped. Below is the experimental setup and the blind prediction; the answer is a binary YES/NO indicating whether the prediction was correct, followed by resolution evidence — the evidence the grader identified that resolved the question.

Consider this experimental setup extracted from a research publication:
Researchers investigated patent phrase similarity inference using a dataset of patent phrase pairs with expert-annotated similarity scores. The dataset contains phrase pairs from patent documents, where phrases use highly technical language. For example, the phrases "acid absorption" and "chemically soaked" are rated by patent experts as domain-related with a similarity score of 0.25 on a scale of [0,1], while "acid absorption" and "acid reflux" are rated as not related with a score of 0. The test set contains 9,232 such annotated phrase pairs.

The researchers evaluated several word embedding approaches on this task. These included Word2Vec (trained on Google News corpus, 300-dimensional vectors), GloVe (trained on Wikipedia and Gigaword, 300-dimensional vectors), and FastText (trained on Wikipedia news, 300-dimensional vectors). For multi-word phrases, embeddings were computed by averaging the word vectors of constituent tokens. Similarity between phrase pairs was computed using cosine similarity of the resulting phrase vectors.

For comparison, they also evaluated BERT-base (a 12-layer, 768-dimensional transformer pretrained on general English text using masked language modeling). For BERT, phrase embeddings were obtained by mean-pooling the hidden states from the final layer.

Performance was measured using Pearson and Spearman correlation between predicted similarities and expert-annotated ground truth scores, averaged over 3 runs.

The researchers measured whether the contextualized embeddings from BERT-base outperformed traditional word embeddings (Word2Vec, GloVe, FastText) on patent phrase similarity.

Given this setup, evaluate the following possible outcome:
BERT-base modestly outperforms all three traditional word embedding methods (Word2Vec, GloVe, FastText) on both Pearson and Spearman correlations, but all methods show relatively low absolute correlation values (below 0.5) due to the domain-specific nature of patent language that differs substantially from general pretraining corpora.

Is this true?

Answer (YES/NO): NO